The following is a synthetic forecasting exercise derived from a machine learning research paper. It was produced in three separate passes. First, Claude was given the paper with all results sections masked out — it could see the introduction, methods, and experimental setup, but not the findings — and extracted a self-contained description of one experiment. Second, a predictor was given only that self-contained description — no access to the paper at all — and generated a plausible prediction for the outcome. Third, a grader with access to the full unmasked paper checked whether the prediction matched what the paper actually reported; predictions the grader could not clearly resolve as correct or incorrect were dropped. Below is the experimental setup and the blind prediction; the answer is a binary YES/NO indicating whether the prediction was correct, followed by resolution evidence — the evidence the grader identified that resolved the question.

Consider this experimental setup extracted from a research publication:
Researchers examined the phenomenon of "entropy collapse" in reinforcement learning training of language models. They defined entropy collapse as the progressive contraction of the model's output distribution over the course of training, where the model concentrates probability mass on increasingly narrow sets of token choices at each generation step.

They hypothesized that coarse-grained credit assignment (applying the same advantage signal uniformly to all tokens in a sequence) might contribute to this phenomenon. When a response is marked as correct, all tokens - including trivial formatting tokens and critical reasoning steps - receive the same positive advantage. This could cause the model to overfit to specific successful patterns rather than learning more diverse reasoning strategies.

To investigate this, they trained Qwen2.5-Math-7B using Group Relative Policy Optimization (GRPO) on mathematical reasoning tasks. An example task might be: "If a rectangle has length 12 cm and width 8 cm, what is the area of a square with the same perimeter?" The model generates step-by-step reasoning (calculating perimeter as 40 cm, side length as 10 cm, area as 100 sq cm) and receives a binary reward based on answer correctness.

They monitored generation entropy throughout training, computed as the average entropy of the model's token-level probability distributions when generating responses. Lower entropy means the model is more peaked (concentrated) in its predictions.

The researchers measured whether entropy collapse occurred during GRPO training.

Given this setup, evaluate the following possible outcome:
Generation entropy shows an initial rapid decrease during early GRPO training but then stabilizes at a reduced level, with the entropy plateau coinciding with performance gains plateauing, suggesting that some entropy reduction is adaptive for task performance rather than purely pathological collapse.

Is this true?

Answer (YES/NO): NO